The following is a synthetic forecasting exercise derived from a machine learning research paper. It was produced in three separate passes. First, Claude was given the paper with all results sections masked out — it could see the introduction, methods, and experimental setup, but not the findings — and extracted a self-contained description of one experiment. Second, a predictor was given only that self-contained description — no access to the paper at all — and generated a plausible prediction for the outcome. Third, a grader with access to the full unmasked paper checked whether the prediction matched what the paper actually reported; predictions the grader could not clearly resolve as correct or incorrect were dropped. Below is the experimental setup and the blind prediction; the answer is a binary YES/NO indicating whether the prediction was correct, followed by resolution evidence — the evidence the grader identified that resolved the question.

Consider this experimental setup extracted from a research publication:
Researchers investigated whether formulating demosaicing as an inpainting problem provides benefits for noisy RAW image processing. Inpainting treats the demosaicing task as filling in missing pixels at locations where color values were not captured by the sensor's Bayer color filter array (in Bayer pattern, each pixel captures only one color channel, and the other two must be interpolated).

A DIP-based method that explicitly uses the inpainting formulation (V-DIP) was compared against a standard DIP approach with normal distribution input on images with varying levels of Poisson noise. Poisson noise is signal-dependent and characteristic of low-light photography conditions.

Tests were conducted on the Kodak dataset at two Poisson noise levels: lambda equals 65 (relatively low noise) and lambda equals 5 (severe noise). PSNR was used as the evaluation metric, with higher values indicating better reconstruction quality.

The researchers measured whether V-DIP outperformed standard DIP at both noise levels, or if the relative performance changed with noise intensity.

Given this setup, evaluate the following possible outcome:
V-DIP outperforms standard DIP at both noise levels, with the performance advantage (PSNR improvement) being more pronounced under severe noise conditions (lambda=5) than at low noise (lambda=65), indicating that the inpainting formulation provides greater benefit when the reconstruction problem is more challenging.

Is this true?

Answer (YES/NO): NO